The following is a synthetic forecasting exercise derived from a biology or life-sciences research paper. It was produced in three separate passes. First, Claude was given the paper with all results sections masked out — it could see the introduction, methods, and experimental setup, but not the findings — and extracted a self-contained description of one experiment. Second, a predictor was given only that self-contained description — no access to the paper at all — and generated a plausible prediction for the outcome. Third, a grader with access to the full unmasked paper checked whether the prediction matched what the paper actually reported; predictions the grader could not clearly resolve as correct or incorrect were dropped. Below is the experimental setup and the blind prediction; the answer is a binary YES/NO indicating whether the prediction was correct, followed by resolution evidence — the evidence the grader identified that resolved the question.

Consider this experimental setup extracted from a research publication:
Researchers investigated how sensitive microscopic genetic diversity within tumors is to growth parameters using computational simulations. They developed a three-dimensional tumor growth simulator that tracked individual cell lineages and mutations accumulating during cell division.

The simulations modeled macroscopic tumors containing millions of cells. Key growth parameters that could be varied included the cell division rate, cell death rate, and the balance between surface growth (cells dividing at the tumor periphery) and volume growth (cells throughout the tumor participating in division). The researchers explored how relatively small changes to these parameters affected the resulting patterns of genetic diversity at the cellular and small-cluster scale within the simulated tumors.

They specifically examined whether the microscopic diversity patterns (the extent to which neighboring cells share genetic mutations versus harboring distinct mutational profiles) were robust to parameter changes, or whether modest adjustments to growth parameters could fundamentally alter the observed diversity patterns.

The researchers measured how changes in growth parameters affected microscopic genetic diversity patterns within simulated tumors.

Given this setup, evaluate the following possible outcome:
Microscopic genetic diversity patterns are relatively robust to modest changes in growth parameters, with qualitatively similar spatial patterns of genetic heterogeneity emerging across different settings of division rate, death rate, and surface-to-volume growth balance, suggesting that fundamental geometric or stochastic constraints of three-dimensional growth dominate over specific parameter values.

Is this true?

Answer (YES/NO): NO